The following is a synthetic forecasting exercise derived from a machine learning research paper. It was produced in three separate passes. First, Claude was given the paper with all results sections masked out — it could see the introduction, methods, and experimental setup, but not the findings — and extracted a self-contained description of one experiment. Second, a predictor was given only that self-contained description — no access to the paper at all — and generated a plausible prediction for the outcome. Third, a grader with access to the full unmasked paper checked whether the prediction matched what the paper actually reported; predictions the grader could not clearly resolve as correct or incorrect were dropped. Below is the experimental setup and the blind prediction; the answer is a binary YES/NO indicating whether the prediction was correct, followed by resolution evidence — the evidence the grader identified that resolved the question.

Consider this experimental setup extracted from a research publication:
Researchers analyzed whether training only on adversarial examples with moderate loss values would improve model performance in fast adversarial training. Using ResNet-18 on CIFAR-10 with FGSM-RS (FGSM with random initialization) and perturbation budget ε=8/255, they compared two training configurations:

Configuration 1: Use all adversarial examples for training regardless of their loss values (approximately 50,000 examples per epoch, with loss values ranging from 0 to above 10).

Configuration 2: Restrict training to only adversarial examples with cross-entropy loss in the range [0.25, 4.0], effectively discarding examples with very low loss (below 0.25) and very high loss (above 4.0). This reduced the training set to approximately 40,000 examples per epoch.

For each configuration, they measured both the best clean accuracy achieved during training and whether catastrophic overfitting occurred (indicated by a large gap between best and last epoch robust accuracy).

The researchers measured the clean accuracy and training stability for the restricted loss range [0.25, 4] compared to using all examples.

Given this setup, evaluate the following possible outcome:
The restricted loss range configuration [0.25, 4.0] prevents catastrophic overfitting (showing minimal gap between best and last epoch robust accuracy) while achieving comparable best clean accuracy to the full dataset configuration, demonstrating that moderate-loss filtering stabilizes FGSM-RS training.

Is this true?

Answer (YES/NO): YES